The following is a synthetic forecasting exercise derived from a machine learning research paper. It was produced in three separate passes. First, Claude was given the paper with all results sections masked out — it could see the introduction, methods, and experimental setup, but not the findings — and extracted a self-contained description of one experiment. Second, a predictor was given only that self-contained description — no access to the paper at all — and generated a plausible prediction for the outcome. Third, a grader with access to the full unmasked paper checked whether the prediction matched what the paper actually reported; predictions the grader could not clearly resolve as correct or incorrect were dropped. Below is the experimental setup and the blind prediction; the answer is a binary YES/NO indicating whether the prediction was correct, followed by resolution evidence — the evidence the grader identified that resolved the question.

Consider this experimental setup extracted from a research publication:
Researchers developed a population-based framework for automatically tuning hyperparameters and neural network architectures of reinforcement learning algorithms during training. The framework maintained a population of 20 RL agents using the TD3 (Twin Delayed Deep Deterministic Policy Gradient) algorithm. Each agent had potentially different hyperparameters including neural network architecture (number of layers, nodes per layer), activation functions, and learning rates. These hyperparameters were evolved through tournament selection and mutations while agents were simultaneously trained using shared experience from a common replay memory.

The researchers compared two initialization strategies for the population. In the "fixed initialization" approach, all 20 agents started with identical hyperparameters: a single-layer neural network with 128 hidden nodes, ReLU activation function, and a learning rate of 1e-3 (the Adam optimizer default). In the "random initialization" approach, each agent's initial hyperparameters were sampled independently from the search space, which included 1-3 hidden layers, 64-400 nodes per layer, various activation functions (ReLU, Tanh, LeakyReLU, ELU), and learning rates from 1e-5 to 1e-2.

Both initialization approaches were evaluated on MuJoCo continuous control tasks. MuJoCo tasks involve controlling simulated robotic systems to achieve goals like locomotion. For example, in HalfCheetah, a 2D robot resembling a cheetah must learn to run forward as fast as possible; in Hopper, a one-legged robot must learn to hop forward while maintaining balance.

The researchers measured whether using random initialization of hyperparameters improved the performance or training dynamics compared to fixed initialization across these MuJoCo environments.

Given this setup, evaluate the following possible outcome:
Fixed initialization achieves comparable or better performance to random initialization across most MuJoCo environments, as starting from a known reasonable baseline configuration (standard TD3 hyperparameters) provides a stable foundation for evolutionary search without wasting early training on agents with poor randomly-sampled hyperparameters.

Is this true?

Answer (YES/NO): YES